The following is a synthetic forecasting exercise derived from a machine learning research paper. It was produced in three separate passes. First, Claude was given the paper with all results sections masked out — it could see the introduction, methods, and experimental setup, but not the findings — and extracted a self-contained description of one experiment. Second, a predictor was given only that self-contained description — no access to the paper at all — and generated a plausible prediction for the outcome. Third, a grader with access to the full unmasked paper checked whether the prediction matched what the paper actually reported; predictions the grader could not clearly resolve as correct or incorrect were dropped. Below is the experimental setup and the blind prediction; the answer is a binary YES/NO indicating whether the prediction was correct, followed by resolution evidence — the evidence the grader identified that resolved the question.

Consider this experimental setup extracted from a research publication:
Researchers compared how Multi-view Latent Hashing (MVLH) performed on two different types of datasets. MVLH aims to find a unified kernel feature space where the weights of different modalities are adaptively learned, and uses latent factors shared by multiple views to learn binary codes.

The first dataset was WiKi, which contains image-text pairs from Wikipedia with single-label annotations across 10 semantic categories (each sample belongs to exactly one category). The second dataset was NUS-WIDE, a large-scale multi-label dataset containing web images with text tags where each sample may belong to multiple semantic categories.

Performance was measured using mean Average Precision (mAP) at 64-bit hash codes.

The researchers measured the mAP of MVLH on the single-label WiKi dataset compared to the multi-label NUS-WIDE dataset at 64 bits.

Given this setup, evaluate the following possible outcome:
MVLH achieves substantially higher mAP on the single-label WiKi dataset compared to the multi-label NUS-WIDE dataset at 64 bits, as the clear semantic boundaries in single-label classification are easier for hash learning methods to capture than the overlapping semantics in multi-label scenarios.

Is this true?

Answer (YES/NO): NO